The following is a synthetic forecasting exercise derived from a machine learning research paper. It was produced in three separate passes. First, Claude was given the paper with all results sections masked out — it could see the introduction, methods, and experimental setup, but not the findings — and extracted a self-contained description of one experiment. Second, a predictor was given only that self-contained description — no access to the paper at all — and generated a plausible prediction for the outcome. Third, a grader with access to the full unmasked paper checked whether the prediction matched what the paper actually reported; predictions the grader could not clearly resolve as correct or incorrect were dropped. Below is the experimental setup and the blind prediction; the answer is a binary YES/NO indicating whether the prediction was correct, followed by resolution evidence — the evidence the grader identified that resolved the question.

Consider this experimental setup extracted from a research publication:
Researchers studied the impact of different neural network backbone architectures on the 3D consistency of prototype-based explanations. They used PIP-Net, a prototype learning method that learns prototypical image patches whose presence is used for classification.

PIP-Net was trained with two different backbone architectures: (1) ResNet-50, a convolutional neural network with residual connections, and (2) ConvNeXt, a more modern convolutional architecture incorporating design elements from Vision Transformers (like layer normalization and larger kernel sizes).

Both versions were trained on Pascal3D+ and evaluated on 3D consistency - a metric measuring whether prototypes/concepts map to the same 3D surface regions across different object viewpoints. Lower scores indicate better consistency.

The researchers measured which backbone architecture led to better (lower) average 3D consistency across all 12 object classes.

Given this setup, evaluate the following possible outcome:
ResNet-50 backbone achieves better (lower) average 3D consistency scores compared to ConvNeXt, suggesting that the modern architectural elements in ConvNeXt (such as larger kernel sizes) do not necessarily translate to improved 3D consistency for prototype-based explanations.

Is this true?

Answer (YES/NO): YES